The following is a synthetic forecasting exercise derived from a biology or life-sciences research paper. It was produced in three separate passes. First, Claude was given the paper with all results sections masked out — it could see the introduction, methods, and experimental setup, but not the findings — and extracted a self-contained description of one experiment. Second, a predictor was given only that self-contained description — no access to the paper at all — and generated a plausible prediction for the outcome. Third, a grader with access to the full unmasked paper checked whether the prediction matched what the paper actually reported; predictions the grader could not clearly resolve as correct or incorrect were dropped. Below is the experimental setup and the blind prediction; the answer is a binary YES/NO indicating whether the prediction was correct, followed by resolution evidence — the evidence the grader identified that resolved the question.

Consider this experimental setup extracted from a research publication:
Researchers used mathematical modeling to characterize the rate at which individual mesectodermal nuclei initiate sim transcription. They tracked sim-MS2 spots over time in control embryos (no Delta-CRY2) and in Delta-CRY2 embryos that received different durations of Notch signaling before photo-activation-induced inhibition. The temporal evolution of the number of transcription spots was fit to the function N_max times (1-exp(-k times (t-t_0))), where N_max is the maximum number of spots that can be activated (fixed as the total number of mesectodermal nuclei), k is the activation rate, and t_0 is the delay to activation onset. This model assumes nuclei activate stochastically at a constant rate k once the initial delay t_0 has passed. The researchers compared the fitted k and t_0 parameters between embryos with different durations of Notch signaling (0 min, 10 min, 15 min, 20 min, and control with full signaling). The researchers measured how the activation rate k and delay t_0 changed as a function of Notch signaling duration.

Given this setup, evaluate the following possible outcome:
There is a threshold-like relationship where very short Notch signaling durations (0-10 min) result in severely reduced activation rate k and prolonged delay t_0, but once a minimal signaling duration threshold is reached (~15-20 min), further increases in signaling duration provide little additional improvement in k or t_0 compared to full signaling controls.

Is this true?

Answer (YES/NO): NO